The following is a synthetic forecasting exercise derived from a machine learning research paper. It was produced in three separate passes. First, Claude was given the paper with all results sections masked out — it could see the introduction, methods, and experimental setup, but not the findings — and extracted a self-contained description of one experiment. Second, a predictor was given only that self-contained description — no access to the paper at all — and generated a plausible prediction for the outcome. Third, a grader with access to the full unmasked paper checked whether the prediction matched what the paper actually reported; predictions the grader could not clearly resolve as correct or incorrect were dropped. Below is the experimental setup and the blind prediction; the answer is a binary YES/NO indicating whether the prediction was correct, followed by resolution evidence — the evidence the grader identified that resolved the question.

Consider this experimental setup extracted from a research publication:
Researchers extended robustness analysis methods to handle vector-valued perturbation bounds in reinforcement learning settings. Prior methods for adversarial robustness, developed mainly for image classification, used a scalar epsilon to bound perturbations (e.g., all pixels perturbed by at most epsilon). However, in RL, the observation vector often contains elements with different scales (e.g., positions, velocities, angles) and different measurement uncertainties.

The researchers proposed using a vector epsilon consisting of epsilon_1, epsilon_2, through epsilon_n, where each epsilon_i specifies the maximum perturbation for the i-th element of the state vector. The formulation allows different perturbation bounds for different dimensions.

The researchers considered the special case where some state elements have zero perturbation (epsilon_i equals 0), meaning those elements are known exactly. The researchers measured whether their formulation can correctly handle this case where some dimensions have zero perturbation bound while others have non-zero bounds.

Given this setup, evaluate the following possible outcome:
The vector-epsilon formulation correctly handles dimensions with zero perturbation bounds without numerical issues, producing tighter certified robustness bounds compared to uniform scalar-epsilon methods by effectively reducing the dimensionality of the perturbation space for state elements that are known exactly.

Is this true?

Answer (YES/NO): NO